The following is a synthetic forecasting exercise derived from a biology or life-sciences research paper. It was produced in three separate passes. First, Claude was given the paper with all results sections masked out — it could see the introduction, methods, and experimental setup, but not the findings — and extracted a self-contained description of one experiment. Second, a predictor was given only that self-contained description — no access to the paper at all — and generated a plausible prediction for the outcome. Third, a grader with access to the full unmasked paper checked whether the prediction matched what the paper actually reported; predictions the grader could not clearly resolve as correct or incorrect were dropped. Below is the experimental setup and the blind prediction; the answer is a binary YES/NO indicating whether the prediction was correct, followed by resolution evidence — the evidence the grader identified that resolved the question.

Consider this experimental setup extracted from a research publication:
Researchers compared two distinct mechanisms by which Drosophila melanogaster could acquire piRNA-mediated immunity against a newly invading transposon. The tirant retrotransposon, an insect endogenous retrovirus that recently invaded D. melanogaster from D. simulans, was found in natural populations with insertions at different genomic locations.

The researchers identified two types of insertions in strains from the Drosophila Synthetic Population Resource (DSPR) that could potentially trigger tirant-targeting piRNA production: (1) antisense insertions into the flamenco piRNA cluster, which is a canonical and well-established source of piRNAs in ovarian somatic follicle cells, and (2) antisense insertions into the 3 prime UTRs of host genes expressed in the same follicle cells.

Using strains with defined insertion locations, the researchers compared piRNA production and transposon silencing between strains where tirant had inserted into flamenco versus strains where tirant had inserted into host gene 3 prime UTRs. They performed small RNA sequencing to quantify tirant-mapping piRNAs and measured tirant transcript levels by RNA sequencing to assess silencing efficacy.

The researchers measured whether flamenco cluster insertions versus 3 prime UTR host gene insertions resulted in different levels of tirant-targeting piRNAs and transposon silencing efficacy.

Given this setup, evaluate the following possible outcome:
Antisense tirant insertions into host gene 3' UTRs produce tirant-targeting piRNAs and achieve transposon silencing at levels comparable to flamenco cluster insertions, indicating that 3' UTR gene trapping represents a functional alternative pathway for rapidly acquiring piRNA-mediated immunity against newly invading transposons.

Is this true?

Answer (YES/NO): YES